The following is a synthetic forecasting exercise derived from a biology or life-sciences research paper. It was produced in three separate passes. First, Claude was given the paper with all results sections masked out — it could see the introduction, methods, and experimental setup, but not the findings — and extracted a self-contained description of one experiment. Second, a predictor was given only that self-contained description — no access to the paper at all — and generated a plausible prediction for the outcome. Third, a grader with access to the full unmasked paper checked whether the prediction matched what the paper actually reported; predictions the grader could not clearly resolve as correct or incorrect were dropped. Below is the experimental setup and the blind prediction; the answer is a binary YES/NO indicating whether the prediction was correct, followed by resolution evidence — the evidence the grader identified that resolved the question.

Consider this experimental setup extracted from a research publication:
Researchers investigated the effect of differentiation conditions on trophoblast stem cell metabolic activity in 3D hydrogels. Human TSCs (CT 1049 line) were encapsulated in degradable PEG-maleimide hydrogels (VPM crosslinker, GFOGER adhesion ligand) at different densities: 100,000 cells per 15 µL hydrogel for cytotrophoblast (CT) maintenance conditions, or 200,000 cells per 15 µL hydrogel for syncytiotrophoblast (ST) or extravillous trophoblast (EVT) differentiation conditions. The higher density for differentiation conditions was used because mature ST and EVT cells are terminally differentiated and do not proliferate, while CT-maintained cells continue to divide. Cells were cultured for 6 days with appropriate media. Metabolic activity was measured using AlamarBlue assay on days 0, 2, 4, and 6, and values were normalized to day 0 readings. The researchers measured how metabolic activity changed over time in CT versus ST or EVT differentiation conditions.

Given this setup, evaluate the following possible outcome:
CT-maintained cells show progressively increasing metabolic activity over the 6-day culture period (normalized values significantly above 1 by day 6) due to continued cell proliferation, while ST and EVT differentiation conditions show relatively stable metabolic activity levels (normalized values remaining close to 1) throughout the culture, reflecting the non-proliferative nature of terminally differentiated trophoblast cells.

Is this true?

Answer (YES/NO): NO